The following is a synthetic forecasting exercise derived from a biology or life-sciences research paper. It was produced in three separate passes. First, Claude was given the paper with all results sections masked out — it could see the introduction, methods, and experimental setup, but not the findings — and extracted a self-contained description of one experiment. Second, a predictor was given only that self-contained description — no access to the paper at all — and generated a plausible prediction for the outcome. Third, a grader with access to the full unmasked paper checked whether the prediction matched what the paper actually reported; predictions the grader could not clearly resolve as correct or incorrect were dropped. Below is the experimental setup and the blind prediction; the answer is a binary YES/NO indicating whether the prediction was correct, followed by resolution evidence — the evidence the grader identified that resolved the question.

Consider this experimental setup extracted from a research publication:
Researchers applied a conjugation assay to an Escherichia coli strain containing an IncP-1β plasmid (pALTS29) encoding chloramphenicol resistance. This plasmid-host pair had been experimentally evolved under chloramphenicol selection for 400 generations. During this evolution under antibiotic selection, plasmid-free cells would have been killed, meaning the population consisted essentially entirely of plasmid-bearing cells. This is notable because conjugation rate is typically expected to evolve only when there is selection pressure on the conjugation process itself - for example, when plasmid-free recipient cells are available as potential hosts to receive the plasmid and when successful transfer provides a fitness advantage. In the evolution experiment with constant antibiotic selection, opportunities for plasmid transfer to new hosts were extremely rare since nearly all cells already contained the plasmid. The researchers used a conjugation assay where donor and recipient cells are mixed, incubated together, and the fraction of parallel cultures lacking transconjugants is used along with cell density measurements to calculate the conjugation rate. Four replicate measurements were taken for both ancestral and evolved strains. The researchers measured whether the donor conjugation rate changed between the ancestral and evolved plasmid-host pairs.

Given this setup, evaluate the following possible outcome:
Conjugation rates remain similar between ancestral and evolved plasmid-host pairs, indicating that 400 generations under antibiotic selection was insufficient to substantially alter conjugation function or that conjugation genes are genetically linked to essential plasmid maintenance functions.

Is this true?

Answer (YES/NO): NO